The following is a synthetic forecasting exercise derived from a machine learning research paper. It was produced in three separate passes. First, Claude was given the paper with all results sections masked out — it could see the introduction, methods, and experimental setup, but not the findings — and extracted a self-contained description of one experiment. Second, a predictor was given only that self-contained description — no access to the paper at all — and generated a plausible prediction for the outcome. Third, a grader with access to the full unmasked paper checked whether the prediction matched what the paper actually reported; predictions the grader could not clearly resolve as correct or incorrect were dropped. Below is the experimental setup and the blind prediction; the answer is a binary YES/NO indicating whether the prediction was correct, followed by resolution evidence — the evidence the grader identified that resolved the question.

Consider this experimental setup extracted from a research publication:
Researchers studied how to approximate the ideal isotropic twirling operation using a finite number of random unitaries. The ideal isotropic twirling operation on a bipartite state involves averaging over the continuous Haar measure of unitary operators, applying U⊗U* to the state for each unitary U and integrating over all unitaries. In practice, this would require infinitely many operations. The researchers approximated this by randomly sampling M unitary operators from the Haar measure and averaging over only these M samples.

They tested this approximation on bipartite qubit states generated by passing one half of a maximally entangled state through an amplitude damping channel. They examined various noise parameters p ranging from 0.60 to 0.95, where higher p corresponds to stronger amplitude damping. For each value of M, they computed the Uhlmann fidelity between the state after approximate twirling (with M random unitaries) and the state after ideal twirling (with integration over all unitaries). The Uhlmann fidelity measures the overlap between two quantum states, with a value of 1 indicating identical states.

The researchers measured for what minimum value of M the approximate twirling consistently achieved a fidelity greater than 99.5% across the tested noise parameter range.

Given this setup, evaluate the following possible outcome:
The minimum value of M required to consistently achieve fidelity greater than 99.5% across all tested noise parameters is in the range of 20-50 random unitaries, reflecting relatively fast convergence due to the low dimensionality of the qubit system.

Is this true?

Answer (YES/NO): YES